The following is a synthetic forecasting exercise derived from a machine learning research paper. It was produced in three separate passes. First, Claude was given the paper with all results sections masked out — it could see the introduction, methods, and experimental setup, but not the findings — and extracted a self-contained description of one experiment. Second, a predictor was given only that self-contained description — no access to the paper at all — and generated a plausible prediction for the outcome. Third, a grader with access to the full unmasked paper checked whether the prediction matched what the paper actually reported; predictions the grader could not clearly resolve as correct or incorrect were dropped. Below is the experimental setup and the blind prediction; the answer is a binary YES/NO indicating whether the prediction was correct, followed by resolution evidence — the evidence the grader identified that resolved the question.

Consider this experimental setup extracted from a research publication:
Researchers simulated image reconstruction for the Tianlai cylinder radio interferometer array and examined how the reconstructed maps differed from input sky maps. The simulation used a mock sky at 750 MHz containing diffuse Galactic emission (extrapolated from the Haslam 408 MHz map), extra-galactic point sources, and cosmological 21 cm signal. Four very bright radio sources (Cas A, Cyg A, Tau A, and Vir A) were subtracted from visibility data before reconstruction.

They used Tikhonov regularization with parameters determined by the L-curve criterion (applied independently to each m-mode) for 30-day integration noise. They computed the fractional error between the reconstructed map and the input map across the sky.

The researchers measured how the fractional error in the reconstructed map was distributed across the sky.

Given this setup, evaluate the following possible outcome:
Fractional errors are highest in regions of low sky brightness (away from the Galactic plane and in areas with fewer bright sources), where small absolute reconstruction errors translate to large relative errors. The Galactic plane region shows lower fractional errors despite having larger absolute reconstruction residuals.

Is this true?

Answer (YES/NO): NO